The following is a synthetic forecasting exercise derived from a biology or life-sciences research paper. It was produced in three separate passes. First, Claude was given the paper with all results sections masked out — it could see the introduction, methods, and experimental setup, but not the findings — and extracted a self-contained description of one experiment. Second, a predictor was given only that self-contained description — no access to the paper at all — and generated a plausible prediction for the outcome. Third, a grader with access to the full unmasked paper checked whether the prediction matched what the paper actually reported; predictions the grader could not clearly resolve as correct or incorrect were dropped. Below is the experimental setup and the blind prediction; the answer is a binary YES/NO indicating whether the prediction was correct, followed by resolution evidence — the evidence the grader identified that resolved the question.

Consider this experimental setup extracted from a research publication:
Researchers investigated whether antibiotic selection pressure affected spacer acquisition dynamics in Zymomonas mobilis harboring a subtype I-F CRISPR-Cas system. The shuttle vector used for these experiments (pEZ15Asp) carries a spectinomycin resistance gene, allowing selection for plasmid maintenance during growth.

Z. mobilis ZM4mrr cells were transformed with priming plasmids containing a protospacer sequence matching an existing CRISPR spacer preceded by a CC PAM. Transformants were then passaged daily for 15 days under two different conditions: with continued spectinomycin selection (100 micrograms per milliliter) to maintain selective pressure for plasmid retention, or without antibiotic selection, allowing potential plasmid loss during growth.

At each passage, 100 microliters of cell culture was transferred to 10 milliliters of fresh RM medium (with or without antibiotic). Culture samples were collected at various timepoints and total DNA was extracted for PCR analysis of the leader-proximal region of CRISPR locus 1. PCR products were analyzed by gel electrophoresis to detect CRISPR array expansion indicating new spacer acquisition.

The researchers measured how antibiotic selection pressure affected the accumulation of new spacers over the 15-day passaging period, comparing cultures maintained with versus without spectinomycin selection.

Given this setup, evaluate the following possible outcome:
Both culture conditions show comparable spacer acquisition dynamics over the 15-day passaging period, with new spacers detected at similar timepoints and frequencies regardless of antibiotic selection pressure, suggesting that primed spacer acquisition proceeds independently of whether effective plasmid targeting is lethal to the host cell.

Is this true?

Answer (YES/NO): YES